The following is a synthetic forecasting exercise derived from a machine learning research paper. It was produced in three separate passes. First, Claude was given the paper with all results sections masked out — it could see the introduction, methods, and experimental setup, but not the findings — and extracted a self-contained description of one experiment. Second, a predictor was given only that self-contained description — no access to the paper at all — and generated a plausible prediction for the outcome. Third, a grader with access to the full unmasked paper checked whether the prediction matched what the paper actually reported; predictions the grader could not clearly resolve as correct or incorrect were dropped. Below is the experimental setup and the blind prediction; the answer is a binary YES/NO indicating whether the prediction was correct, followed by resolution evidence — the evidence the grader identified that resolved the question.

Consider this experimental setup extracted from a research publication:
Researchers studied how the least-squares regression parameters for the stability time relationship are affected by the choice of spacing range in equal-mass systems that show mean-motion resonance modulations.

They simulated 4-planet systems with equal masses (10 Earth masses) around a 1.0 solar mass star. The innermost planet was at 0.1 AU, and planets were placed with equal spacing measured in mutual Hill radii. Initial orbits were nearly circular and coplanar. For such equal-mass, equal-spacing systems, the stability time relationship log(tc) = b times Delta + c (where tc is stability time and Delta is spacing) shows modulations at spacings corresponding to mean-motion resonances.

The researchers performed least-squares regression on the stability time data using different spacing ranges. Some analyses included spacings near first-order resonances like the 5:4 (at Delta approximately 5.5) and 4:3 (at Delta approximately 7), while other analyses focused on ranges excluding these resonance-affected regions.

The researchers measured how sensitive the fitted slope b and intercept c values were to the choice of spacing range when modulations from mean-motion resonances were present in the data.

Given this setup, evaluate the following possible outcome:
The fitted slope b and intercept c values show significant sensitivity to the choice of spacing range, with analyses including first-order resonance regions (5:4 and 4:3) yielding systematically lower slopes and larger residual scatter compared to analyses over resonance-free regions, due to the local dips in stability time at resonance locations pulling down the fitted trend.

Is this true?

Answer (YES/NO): NO